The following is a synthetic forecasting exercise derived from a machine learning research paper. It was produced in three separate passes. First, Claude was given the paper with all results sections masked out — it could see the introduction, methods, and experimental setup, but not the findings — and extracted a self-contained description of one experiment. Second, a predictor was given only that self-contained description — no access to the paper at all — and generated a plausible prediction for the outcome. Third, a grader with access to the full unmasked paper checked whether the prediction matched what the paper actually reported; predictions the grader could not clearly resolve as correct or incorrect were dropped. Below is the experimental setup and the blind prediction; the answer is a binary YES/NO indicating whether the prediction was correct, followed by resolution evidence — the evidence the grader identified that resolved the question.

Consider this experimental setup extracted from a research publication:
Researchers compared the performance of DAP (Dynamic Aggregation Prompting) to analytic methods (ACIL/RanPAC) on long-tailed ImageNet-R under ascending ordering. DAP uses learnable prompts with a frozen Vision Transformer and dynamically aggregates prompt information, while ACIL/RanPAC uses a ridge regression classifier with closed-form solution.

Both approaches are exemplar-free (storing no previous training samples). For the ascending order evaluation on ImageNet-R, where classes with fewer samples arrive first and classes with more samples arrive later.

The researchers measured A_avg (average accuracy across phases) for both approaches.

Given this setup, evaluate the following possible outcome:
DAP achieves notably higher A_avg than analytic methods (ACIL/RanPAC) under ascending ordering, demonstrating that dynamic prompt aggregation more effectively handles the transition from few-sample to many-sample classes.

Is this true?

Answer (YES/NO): YES